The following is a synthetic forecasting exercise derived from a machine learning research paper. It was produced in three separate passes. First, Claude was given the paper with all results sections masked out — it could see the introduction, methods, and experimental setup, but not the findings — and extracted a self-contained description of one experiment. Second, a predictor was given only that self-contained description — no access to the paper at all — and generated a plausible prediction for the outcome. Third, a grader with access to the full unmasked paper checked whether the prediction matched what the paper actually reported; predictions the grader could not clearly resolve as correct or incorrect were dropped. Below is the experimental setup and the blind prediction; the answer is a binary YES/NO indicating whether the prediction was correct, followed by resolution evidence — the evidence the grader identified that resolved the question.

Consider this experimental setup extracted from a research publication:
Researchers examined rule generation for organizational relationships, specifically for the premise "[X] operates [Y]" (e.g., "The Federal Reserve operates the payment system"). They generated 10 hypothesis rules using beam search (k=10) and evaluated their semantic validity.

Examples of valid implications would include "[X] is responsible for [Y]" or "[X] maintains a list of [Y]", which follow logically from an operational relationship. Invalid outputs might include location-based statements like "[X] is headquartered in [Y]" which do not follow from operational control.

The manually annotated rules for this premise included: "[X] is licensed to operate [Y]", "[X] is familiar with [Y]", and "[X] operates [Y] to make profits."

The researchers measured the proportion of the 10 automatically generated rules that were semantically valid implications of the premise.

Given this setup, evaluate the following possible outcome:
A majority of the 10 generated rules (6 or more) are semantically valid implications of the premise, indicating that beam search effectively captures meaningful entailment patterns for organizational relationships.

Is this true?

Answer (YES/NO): YES